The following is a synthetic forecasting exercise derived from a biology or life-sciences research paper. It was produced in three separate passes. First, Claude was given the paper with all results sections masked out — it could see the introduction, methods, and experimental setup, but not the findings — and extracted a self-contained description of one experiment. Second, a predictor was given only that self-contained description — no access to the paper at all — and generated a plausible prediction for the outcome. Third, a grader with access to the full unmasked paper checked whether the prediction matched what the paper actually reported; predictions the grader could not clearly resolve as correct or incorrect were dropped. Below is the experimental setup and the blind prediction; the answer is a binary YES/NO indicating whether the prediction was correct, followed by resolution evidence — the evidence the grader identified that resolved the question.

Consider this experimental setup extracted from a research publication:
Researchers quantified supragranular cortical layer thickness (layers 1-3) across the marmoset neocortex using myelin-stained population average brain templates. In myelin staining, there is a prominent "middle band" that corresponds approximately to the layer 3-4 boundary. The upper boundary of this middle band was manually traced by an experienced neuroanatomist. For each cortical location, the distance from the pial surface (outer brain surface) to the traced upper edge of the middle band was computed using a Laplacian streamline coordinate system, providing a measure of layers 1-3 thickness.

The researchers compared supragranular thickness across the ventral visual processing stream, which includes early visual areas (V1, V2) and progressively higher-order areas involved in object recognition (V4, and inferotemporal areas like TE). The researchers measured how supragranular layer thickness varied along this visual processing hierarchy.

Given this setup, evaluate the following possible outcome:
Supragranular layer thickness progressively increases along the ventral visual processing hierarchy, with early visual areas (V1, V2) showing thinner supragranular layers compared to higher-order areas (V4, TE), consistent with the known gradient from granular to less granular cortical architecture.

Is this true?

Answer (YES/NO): YES